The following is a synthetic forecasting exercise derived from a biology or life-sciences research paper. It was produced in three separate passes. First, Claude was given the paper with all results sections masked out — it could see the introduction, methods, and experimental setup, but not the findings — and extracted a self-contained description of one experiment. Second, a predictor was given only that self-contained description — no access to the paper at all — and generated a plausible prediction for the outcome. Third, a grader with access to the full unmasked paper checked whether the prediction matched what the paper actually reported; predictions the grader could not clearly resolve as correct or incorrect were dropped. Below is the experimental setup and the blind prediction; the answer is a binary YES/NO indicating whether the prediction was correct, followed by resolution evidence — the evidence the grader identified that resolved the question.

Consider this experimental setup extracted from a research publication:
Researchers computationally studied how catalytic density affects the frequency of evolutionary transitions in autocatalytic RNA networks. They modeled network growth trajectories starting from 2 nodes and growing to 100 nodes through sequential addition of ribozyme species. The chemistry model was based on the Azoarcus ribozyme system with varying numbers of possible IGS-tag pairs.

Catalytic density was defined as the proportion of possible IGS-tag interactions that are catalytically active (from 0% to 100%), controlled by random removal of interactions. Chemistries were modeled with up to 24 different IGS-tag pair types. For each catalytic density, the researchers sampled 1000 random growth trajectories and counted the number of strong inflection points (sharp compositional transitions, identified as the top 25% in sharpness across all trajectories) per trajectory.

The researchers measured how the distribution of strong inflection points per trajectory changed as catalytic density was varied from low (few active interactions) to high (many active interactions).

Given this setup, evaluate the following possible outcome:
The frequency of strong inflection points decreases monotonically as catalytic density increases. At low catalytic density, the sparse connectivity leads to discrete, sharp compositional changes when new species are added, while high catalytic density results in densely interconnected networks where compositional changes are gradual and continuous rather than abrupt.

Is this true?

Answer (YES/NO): YES